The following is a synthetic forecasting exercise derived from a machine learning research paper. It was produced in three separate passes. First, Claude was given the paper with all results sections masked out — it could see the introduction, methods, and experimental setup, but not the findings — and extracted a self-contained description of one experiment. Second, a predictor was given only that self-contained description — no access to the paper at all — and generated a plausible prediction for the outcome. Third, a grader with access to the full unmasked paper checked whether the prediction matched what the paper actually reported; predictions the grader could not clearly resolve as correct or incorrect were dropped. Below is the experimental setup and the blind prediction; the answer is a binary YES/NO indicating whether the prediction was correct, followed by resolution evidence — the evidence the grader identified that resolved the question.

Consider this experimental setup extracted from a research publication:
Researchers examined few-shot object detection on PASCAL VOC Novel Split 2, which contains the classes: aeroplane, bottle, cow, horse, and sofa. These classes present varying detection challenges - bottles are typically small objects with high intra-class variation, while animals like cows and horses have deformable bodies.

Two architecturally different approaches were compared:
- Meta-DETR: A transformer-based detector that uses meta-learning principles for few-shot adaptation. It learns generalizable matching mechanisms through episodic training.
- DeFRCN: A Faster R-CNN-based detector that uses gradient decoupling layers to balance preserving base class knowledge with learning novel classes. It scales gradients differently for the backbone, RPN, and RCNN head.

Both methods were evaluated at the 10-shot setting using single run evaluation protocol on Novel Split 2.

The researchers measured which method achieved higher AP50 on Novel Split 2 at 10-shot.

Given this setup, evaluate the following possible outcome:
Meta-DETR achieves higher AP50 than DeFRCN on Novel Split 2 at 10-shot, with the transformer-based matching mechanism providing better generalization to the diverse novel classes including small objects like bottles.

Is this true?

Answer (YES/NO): YES